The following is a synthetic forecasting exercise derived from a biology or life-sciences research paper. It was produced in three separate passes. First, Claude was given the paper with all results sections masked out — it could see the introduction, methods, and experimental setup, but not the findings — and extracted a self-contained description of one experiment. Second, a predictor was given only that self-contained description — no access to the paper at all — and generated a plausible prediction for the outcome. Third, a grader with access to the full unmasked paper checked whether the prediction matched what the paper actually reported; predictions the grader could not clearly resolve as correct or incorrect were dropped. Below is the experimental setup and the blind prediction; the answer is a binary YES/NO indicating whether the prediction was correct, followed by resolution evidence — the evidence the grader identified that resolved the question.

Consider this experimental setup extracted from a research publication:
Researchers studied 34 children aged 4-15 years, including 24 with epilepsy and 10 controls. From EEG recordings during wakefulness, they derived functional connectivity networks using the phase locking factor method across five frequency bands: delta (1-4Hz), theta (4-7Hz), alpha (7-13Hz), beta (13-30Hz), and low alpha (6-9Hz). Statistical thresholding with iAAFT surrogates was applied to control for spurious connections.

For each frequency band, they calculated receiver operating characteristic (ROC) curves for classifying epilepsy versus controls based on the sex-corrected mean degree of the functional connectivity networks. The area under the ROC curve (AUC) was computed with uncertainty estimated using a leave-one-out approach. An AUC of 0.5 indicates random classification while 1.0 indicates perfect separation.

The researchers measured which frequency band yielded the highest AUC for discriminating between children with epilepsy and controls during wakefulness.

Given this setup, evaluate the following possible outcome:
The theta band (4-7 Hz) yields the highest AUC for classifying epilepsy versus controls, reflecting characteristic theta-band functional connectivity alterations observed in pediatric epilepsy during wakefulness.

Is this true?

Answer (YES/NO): NO